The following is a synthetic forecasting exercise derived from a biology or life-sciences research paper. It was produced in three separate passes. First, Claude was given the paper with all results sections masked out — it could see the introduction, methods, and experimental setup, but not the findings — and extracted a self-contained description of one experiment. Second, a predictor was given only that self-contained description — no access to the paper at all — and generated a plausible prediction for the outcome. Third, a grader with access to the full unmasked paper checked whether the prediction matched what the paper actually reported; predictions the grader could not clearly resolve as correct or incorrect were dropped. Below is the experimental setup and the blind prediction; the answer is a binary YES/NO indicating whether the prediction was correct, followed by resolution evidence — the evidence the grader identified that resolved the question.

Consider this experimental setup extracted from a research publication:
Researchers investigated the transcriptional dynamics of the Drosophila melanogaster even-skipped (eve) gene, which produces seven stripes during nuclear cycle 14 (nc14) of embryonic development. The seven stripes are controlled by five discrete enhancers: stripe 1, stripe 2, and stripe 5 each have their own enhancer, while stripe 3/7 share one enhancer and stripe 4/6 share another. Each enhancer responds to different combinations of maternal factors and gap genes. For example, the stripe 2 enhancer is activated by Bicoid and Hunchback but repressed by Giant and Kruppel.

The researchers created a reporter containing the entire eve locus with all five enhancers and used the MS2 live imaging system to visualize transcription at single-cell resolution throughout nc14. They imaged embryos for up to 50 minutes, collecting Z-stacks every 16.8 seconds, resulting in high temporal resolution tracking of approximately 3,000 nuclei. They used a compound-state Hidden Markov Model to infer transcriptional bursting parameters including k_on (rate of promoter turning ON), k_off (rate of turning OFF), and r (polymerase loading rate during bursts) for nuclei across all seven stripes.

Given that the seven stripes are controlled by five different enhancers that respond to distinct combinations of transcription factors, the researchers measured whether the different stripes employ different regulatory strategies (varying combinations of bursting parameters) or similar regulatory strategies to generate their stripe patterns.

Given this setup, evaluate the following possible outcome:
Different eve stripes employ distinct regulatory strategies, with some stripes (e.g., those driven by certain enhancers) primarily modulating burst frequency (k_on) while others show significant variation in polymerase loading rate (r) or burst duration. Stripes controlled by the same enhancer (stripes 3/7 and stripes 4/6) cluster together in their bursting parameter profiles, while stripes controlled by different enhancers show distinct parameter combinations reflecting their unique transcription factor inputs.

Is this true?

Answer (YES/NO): NO